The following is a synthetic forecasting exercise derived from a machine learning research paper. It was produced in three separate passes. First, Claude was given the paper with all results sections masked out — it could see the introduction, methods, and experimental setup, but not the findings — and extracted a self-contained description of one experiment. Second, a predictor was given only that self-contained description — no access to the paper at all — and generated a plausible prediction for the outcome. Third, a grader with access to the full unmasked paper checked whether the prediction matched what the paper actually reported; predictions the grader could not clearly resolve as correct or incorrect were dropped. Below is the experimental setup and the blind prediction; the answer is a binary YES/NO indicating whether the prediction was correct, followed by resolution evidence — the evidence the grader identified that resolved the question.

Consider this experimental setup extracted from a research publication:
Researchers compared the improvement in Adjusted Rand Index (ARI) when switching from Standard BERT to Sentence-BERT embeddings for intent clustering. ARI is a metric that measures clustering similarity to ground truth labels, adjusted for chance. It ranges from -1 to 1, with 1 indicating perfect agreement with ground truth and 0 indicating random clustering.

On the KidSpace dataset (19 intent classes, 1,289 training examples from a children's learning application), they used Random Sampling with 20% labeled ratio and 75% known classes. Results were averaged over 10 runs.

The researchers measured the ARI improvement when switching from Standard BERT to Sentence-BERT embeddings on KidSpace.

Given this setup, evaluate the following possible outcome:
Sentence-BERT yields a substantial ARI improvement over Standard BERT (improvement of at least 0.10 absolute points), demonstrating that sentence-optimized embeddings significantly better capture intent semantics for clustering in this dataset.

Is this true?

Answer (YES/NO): YES